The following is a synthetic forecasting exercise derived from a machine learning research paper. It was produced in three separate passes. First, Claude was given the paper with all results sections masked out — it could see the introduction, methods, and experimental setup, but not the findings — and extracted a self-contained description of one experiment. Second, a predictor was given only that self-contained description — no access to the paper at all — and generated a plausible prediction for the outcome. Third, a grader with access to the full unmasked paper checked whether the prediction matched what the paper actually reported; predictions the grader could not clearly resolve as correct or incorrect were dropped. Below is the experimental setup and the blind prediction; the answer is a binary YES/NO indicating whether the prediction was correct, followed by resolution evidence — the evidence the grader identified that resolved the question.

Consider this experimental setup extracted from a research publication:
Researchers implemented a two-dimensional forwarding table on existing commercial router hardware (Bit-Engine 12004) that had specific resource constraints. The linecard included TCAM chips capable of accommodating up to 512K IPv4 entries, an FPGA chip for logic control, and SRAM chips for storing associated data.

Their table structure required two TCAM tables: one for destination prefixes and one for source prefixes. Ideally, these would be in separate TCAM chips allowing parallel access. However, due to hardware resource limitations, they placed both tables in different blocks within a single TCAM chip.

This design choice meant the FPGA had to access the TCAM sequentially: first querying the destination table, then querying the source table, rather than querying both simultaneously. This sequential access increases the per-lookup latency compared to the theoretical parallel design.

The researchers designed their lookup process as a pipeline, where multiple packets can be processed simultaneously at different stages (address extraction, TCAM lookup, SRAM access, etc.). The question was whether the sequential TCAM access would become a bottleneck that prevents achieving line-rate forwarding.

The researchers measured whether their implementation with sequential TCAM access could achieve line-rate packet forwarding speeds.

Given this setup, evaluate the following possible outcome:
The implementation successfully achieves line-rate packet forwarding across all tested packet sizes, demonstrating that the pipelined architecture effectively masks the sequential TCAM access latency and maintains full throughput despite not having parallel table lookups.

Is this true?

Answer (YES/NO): YES